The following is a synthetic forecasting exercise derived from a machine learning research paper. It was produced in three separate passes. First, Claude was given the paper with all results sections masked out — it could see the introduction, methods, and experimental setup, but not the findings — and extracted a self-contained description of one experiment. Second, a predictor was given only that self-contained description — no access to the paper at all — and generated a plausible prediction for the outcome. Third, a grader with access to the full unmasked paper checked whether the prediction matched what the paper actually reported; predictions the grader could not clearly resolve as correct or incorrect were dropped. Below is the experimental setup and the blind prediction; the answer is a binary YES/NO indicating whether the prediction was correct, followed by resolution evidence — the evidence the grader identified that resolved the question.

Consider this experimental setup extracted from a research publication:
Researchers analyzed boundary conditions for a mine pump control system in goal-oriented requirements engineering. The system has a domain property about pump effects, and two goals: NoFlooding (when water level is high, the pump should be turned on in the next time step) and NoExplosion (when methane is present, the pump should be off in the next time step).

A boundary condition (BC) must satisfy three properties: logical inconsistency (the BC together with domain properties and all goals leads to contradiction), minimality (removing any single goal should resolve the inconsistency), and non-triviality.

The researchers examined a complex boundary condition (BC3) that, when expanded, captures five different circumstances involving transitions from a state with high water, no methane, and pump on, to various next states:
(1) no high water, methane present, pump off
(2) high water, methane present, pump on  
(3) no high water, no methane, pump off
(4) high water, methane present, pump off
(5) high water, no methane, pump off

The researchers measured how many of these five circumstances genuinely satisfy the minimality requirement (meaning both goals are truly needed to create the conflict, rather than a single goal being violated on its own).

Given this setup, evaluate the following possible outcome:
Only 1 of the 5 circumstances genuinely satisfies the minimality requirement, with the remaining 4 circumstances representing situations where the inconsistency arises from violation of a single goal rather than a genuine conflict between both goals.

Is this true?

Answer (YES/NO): YES